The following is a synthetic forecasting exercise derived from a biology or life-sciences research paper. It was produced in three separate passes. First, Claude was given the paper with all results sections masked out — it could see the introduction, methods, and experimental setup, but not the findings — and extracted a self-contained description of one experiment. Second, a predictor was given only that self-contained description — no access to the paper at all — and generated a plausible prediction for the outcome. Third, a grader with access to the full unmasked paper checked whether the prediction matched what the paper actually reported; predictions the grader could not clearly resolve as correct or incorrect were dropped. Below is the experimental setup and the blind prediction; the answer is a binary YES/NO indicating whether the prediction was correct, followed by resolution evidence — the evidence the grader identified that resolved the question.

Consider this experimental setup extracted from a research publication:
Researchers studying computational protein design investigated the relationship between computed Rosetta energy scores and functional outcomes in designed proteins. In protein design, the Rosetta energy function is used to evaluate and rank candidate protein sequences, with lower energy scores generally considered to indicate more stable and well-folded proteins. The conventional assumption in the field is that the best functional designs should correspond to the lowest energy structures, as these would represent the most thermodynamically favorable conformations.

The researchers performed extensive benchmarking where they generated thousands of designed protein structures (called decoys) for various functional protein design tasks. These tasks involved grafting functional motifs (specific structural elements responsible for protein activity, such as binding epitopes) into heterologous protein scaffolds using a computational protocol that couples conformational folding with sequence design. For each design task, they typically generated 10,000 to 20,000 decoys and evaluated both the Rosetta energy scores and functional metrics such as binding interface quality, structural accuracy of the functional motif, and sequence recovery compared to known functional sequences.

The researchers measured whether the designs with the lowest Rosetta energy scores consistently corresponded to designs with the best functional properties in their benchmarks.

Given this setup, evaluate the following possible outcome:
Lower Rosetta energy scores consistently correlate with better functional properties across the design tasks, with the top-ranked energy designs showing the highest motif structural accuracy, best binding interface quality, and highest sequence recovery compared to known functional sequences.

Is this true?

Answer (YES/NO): NO